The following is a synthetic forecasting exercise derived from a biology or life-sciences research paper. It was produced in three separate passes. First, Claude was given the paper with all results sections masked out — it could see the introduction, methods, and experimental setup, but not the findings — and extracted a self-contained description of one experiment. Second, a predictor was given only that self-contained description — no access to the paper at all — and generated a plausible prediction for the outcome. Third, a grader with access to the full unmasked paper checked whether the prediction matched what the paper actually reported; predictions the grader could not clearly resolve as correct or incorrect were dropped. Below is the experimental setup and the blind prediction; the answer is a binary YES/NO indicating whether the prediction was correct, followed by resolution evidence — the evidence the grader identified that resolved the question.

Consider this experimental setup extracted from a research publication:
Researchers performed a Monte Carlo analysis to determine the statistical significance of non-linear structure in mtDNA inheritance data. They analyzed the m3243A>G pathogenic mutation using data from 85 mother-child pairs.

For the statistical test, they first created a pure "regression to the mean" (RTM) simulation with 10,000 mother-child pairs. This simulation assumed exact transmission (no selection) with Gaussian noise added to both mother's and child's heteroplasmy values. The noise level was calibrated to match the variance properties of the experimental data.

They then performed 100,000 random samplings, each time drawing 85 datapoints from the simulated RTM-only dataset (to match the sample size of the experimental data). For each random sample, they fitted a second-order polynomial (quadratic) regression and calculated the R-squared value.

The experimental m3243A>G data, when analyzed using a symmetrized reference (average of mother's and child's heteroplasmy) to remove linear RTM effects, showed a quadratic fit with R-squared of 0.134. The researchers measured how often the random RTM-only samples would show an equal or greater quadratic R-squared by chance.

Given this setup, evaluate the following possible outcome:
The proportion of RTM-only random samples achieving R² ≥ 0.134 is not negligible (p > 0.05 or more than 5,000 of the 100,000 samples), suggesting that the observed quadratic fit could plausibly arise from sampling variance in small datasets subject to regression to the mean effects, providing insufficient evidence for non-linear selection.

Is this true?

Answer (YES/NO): NO